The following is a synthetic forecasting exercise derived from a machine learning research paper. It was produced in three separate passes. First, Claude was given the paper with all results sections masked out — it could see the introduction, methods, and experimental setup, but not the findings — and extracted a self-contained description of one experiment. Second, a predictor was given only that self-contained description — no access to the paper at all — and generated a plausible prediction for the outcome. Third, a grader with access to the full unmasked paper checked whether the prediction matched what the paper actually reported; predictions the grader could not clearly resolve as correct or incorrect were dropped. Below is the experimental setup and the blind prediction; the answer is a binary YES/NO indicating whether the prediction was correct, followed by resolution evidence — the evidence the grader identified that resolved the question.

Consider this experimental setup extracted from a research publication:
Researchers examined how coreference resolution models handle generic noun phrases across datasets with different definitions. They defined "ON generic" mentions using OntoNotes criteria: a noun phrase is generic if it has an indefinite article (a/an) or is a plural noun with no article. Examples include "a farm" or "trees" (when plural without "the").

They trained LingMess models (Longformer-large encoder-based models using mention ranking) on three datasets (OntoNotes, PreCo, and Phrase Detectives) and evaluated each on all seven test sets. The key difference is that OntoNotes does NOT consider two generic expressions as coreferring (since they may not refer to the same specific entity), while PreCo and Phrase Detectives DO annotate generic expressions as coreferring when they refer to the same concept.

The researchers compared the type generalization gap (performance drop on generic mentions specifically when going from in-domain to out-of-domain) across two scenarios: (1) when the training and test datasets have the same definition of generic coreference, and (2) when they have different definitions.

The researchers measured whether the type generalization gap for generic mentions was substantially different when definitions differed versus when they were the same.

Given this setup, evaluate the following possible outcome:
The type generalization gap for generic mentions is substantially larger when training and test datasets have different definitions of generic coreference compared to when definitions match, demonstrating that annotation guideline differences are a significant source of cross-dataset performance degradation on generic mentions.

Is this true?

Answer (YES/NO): YES